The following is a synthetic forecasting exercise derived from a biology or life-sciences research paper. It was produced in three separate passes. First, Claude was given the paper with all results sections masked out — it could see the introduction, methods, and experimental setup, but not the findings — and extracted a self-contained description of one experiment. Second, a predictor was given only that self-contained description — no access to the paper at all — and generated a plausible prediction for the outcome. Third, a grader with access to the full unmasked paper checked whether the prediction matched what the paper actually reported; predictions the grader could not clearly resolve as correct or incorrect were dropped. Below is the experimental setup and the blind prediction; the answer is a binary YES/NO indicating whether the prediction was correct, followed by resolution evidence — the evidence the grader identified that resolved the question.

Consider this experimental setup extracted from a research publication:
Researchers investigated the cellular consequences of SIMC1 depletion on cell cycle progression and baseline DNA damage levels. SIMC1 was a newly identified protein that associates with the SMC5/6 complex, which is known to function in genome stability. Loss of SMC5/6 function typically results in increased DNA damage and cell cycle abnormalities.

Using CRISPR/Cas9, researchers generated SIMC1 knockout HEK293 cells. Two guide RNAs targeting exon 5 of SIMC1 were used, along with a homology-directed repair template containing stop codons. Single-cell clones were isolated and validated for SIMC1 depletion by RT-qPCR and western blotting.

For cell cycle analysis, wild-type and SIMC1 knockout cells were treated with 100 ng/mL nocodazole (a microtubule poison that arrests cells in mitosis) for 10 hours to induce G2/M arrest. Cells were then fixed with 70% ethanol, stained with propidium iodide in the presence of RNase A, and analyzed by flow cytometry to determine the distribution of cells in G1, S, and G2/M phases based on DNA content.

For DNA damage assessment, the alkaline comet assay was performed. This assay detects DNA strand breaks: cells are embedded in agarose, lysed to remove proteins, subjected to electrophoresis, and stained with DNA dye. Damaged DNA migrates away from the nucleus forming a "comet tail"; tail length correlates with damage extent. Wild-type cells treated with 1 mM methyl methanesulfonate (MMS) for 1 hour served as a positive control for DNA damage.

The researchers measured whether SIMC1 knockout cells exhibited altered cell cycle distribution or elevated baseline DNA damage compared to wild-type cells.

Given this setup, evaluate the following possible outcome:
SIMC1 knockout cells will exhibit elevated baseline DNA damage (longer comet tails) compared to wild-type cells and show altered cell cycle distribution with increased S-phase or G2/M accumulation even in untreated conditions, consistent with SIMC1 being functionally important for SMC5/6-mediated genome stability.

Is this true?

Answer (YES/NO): NO